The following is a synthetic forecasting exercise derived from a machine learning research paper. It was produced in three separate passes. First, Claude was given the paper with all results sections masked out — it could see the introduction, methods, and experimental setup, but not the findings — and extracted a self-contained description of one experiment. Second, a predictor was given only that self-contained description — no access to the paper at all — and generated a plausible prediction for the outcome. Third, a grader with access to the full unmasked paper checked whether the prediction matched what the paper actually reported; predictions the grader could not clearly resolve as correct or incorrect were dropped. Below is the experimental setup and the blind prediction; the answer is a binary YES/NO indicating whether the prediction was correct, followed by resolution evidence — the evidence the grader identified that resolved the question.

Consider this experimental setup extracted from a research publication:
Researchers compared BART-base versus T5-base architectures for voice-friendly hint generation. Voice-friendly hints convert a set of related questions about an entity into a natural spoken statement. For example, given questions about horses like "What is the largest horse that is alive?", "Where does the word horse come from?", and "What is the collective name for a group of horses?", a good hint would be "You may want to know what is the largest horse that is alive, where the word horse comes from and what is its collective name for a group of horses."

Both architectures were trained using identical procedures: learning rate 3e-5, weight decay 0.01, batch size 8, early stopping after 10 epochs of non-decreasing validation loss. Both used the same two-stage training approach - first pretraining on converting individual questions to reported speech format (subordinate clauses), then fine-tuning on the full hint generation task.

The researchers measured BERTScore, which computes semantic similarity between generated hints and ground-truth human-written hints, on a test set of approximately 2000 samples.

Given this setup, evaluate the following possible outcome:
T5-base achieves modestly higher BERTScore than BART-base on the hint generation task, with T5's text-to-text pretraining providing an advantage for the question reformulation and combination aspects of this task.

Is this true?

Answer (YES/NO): YES